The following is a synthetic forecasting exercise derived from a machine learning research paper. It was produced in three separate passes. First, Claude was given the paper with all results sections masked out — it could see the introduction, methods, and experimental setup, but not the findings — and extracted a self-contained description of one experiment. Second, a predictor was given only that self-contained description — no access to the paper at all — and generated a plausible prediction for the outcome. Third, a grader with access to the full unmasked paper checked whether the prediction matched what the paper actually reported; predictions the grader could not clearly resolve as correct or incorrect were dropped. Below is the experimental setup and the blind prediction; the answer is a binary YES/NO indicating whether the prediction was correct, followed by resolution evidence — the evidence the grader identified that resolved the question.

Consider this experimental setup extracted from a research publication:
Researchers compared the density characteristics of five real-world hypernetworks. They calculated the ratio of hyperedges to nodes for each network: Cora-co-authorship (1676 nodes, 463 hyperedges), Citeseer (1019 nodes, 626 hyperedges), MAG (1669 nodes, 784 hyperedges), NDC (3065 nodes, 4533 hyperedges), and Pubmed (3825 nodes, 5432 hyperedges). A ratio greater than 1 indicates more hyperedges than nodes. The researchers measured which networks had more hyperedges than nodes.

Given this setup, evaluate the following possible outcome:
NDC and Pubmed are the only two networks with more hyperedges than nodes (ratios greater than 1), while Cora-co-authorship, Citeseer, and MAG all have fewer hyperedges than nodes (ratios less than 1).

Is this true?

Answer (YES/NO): YES